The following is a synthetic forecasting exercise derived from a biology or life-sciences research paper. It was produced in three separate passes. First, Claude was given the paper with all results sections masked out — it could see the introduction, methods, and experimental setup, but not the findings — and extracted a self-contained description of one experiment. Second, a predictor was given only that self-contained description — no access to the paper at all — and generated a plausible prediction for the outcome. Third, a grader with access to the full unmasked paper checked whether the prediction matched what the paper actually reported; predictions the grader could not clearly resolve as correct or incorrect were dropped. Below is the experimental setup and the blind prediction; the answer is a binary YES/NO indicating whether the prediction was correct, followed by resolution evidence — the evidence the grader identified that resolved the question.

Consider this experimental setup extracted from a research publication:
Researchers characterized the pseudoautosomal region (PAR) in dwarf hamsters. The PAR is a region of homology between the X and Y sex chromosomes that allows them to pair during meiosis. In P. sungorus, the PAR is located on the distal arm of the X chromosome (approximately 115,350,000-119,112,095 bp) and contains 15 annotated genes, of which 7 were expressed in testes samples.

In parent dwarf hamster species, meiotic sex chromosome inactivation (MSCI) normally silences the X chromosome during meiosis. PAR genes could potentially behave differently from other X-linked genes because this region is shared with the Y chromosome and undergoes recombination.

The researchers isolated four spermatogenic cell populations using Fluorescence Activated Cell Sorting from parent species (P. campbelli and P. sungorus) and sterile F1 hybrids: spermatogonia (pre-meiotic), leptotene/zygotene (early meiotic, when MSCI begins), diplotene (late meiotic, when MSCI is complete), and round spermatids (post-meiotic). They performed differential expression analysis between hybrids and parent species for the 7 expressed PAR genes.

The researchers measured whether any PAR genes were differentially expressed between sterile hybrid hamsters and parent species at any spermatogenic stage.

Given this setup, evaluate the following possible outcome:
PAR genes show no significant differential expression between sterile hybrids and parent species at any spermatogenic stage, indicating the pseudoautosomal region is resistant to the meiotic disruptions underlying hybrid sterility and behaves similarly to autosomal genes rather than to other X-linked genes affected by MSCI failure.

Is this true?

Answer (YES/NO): NO